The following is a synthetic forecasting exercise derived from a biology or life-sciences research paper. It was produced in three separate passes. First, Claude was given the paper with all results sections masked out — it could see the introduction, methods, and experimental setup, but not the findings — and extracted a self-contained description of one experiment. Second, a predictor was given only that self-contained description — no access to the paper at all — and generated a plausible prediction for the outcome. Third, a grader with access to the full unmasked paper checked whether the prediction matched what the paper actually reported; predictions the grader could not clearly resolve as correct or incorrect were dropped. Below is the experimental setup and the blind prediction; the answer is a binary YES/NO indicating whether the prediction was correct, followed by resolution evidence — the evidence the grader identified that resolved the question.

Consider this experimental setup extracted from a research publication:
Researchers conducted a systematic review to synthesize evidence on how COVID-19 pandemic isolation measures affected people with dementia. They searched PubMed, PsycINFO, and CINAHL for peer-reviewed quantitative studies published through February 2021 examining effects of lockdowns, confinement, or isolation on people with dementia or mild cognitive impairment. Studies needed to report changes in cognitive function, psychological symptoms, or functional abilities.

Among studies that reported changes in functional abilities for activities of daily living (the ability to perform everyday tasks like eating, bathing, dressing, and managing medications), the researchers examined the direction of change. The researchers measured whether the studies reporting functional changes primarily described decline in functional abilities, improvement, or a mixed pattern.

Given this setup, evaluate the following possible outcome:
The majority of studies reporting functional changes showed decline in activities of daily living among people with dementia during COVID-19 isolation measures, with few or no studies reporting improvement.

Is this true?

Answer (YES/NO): YES